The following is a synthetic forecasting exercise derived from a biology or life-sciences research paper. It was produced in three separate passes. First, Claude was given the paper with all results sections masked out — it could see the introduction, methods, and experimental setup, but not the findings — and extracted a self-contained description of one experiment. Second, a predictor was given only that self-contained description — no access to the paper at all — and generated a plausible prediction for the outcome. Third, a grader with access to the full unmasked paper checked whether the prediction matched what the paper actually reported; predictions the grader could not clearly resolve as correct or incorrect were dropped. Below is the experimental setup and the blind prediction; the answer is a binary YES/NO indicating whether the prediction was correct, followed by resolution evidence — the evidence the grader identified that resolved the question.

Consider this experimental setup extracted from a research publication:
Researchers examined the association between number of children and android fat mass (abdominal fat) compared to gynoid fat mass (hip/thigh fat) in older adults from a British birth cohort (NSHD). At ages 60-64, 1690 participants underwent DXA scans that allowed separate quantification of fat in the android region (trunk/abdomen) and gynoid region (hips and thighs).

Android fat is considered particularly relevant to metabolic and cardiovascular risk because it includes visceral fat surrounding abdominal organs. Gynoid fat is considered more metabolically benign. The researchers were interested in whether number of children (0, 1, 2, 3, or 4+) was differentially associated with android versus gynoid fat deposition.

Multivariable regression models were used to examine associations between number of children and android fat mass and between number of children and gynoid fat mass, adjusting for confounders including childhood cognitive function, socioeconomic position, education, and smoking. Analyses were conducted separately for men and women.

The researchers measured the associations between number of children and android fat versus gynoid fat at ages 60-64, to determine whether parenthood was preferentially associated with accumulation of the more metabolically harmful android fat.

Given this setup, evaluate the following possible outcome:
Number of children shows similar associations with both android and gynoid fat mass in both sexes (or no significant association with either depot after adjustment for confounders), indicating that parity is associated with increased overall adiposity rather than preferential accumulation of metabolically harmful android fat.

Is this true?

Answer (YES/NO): NO